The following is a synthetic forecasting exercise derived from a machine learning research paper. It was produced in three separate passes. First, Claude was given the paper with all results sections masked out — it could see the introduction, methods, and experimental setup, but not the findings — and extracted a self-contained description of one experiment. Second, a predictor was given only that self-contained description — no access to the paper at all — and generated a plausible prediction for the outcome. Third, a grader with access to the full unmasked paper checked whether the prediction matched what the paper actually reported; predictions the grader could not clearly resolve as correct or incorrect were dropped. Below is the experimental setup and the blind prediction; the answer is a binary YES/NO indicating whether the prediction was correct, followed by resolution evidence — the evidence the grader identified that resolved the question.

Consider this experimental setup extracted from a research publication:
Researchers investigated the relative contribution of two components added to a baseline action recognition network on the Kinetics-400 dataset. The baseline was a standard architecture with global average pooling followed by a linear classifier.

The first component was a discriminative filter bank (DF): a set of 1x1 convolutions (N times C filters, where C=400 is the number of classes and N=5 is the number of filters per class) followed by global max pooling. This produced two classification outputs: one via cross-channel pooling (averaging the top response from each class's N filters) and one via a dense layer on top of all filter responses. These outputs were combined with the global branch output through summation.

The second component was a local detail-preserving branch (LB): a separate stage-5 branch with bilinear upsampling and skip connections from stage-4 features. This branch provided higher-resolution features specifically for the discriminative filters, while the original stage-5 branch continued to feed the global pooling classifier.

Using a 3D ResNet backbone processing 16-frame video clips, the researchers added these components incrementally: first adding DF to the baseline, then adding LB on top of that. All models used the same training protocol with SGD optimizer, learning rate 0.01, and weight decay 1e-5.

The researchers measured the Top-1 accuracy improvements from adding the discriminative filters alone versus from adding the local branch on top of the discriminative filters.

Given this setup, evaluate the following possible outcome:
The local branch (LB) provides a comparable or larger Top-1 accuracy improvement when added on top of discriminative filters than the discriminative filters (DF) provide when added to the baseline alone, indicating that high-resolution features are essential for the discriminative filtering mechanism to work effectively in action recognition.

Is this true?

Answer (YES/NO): NO